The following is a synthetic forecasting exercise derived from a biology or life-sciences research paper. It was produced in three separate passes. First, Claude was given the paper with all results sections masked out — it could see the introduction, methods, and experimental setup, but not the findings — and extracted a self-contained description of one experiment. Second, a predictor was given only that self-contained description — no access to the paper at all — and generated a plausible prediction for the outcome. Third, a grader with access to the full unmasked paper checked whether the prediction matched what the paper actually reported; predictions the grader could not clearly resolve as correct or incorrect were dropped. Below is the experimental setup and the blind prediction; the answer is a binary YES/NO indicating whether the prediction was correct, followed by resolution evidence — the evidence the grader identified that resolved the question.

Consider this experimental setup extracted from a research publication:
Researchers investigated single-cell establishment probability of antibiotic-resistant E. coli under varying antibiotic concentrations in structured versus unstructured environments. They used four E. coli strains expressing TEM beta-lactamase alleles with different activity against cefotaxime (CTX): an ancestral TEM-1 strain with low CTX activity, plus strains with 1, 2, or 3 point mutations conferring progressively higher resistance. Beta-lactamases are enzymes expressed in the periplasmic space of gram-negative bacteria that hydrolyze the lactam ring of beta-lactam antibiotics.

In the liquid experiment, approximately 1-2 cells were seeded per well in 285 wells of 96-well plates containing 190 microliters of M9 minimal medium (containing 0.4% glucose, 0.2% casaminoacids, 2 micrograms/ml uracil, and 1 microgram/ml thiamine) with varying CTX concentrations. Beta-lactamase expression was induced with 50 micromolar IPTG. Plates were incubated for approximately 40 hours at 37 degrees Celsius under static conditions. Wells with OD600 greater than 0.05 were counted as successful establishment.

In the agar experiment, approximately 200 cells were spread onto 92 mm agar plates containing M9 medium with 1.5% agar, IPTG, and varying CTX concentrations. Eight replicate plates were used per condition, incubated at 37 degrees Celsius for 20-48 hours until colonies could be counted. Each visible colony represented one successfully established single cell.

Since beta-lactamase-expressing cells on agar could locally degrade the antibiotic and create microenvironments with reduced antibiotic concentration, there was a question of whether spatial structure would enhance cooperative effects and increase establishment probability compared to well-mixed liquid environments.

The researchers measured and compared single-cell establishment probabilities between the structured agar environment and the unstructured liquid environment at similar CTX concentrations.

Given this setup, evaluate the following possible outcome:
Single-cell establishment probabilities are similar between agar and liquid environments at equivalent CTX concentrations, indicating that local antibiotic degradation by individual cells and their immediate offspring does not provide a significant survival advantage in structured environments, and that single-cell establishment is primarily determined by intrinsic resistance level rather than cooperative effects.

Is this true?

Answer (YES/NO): YES